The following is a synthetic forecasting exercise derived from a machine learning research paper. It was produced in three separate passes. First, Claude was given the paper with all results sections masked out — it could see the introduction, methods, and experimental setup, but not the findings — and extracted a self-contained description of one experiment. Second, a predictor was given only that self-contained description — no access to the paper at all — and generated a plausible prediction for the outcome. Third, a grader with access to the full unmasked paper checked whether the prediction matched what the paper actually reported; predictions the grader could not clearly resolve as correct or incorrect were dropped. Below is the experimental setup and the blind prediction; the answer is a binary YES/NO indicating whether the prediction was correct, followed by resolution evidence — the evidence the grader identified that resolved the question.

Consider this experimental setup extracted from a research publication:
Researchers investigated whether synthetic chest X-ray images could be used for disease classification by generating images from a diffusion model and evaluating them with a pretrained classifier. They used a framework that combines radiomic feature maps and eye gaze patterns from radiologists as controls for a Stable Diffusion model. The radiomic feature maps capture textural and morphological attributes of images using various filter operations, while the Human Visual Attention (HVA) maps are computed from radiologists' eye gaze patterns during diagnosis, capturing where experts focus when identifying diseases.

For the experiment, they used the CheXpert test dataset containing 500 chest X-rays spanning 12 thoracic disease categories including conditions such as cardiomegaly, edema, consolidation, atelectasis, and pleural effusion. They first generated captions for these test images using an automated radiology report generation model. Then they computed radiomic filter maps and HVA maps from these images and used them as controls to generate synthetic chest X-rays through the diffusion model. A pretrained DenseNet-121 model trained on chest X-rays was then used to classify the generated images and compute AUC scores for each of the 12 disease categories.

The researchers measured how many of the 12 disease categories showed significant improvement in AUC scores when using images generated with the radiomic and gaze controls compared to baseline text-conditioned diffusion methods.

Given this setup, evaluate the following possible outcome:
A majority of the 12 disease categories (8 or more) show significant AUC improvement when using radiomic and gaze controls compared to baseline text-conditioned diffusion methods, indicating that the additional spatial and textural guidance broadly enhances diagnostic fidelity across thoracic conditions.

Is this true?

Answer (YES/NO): NO